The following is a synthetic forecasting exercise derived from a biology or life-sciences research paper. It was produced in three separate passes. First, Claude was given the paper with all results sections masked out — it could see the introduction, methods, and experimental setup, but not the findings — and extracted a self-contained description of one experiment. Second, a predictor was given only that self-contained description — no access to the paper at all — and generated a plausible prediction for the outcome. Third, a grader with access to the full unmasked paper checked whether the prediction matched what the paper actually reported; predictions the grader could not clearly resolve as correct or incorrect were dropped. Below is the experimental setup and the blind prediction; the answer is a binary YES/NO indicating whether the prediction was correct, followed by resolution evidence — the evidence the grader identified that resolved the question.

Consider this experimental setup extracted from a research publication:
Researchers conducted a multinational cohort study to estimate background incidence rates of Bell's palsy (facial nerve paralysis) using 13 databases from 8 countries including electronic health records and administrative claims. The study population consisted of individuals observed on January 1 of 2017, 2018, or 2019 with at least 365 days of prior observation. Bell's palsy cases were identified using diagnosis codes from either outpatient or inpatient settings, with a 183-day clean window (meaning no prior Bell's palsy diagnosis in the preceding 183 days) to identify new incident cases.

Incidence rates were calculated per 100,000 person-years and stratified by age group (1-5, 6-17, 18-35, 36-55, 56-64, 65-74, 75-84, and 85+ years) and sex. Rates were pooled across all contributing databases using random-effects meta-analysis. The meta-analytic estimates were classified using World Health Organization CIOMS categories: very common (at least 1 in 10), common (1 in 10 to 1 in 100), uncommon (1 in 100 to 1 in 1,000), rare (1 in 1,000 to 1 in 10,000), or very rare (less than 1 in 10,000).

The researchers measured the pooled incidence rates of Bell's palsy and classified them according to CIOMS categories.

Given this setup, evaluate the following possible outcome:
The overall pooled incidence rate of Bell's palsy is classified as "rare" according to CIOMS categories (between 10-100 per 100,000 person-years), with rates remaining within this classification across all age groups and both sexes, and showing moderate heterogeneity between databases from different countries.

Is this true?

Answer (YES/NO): NO